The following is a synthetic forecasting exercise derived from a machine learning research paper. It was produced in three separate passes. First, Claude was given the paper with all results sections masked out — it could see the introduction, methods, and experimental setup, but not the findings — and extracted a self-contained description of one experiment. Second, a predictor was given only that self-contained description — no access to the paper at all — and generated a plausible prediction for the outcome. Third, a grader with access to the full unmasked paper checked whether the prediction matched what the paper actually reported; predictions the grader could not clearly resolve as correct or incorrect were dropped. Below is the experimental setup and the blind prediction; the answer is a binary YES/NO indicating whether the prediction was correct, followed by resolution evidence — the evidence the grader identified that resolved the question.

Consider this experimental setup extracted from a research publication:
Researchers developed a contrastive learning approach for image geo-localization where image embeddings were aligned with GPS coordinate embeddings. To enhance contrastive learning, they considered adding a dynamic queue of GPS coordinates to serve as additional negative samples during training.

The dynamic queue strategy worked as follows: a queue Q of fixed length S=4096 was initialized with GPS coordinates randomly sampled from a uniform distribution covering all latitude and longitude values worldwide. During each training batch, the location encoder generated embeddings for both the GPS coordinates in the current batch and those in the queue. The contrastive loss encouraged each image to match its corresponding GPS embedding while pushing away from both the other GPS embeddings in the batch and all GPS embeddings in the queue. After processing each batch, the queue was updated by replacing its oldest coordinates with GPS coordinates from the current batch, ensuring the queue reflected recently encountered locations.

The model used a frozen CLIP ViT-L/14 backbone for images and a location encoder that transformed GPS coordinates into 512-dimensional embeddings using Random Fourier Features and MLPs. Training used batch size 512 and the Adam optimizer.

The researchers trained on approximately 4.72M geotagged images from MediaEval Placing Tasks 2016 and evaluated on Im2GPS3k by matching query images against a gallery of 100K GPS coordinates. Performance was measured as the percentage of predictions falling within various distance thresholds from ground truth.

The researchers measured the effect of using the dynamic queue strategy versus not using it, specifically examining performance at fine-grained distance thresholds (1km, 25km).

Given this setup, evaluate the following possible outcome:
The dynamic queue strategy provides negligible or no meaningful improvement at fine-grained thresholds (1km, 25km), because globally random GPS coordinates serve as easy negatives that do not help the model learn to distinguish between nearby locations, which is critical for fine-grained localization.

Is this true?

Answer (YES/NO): NO